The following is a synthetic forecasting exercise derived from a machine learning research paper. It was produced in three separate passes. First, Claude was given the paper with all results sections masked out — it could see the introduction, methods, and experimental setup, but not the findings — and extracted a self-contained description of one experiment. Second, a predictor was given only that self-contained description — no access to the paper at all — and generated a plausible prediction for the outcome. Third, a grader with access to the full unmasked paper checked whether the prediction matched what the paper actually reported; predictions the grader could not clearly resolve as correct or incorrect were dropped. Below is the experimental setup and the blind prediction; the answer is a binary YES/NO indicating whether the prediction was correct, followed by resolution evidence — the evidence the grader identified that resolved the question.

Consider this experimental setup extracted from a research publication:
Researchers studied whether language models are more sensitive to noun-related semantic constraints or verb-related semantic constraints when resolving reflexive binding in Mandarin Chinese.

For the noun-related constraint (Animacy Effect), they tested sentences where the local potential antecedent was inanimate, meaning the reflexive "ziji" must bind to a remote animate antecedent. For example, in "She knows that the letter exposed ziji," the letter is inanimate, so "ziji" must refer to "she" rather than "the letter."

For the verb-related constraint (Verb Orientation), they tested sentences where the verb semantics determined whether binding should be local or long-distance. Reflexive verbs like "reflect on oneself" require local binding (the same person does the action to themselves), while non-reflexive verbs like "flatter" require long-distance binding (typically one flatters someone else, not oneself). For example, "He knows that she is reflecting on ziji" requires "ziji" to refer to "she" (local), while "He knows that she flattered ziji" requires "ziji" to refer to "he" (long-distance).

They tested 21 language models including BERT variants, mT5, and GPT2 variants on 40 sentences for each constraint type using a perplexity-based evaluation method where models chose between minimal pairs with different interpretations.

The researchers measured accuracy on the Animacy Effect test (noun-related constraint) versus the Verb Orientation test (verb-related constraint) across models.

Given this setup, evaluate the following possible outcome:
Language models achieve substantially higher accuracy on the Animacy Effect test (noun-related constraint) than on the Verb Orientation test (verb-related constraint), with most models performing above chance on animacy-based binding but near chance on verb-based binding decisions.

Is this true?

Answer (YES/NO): NO